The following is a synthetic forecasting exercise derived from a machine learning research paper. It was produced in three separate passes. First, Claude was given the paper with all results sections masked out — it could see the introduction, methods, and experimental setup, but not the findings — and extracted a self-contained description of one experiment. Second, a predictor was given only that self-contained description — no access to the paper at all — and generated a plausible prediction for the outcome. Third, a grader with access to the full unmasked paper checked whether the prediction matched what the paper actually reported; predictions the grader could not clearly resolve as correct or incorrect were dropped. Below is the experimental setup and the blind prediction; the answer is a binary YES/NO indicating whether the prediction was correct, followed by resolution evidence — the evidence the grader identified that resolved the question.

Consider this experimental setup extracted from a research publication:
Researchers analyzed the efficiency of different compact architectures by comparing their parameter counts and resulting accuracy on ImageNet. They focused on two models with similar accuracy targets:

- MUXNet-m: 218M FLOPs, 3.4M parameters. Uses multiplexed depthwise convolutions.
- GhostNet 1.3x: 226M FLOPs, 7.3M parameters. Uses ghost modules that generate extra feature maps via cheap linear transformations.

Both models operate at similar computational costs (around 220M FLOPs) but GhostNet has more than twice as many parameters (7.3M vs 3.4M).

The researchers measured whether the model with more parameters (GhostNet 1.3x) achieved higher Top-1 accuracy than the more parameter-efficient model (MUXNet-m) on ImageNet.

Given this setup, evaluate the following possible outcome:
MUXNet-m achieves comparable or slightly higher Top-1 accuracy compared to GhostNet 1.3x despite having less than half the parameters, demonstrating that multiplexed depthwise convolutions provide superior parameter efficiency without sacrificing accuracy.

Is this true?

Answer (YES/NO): NO